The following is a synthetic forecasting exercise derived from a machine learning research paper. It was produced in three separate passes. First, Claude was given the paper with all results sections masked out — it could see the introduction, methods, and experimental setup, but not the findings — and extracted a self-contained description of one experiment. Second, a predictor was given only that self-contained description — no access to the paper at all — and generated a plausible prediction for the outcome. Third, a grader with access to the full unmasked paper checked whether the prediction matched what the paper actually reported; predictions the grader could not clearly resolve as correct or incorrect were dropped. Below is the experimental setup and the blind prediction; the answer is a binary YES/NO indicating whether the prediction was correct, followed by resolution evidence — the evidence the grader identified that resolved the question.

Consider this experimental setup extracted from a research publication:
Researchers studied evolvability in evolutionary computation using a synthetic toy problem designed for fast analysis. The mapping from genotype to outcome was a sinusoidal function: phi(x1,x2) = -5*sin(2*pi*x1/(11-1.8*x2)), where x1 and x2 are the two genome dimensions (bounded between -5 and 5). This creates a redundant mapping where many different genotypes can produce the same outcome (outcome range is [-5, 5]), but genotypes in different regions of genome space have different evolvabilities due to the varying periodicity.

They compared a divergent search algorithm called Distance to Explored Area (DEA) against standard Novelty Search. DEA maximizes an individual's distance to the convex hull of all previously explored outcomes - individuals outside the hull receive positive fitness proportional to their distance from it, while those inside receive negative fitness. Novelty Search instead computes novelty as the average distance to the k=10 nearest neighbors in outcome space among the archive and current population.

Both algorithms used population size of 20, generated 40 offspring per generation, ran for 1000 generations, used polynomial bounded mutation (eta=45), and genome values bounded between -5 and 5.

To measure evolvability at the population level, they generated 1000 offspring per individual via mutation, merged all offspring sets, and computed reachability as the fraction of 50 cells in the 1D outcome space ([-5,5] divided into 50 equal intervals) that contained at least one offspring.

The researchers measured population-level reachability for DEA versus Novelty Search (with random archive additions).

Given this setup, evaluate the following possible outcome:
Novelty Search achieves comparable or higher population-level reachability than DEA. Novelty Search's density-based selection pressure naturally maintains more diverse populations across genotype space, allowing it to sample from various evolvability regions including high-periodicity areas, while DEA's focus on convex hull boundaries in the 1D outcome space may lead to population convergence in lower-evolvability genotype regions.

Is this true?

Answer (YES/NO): YES